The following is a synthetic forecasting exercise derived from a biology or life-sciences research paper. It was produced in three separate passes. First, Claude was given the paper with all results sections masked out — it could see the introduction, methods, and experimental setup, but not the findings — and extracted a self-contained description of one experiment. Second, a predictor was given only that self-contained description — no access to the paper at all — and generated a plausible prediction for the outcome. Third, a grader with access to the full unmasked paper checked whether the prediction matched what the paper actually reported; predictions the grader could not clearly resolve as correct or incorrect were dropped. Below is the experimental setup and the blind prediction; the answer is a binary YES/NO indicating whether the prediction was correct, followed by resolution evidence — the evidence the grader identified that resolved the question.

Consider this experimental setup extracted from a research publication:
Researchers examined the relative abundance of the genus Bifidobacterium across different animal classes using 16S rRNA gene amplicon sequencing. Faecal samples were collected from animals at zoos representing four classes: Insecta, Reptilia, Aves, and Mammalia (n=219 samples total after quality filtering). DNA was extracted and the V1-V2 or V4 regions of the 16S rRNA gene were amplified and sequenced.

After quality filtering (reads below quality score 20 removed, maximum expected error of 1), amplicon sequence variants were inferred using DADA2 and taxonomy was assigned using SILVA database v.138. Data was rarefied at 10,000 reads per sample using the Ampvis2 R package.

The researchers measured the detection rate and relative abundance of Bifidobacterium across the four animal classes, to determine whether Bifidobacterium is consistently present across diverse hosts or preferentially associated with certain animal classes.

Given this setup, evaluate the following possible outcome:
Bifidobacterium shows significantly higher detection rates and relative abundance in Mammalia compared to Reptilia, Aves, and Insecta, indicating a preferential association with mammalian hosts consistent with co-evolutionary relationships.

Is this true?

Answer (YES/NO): NO